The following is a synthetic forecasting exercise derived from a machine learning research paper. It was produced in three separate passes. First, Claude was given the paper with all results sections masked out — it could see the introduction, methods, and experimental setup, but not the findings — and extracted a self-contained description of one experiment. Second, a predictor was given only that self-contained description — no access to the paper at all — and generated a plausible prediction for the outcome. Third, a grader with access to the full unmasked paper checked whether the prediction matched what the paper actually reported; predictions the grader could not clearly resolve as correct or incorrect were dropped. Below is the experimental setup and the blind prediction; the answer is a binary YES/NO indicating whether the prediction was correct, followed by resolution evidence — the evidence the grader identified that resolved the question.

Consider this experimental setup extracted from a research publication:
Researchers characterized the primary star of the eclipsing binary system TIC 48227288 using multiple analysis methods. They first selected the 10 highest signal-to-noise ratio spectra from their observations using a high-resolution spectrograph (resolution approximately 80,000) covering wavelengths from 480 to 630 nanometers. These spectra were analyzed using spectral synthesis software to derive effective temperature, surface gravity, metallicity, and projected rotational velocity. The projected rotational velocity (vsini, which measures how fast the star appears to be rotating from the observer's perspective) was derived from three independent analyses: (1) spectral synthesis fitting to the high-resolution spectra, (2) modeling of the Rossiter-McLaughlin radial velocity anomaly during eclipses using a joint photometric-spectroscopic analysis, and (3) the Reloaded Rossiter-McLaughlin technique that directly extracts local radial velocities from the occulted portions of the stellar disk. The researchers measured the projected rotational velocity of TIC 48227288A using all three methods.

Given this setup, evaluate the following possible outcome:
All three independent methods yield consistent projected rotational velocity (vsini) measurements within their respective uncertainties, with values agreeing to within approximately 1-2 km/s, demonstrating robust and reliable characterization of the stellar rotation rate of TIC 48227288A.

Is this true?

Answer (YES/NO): YES